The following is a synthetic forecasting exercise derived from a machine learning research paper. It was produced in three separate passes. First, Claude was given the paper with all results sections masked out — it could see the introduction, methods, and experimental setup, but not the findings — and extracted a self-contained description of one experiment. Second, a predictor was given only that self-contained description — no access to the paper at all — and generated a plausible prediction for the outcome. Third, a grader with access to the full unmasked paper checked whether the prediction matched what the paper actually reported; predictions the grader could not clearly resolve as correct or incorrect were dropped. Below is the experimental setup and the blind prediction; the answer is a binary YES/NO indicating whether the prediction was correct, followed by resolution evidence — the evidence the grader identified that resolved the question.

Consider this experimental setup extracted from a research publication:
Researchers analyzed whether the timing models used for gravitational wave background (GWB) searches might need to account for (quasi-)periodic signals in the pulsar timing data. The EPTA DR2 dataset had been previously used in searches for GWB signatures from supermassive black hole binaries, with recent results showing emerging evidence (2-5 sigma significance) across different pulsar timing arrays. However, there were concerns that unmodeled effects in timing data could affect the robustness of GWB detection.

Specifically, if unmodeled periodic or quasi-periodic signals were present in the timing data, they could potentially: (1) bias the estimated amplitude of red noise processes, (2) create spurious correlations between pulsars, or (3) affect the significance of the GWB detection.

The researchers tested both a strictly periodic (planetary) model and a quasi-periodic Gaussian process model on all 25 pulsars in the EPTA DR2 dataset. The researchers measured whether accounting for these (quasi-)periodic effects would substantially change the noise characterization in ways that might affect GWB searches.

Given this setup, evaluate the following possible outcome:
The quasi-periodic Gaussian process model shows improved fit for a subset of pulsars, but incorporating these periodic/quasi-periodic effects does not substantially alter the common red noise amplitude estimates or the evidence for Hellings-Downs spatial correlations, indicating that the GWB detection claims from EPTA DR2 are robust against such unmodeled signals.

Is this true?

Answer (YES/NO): NO